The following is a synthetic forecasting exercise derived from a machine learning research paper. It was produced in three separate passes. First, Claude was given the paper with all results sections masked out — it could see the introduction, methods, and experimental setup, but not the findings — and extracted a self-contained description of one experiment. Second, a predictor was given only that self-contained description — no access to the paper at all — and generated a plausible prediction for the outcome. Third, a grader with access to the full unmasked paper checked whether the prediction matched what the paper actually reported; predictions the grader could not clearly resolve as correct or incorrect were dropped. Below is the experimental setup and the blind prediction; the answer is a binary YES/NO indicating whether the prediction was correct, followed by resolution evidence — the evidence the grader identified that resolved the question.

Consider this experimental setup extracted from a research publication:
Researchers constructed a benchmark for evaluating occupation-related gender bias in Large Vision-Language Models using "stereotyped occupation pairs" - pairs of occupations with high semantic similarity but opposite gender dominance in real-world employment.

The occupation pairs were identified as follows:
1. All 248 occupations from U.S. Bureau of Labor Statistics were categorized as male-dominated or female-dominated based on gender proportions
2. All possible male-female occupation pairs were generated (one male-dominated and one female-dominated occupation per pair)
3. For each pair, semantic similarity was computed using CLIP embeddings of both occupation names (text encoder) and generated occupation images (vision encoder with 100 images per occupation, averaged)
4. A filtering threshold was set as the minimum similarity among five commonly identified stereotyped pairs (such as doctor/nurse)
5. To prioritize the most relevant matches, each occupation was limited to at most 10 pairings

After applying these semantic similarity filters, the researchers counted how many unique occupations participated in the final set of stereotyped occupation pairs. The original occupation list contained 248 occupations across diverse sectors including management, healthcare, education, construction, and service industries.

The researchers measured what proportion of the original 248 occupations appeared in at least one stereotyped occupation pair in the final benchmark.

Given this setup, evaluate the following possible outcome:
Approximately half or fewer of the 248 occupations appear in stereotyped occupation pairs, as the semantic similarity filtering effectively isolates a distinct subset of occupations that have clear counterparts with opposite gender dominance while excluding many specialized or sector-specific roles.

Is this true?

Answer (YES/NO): NO